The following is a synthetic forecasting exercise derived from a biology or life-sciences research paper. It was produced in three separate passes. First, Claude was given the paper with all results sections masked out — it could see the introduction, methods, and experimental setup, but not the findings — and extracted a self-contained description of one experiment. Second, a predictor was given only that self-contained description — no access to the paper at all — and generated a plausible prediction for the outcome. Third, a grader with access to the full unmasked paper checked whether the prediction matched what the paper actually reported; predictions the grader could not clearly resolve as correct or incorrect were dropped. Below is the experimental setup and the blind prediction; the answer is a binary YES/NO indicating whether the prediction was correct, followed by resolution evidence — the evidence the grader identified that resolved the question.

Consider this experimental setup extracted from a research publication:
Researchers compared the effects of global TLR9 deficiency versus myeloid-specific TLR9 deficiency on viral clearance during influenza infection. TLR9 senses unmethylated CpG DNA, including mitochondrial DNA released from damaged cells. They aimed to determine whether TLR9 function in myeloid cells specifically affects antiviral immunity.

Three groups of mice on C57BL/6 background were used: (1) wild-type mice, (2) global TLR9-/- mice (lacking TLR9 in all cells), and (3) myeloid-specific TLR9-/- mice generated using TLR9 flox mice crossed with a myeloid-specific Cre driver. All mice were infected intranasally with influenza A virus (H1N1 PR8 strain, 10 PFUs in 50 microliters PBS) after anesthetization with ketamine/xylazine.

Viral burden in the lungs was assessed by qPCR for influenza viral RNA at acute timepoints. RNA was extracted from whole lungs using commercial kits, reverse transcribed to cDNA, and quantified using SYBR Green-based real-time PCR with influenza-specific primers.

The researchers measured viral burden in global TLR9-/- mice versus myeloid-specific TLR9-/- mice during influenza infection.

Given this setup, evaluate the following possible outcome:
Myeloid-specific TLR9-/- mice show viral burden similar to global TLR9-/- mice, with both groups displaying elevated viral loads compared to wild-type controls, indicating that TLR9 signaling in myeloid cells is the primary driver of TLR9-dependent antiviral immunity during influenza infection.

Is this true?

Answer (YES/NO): NO